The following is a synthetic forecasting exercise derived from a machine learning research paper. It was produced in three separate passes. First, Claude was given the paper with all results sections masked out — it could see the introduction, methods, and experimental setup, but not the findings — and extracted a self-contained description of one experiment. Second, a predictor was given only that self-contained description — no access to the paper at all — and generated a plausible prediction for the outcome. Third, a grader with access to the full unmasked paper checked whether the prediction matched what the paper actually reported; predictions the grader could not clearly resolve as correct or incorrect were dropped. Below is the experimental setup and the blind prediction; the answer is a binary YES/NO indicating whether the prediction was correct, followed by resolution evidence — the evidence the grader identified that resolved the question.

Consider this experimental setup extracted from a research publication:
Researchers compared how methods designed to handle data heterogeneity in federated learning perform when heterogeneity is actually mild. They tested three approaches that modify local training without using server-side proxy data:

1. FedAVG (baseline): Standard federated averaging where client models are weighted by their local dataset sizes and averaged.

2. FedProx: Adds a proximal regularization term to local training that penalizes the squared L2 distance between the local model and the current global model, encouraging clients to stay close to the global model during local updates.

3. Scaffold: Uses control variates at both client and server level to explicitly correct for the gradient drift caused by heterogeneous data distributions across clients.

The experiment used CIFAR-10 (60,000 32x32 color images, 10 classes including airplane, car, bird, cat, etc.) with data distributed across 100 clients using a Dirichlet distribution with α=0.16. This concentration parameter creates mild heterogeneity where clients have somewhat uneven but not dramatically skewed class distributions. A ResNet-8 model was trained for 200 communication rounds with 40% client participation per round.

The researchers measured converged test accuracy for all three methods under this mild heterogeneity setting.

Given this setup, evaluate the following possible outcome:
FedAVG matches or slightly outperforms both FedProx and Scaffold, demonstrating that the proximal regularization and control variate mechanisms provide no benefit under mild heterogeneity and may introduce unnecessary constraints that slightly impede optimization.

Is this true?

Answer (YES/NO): YES